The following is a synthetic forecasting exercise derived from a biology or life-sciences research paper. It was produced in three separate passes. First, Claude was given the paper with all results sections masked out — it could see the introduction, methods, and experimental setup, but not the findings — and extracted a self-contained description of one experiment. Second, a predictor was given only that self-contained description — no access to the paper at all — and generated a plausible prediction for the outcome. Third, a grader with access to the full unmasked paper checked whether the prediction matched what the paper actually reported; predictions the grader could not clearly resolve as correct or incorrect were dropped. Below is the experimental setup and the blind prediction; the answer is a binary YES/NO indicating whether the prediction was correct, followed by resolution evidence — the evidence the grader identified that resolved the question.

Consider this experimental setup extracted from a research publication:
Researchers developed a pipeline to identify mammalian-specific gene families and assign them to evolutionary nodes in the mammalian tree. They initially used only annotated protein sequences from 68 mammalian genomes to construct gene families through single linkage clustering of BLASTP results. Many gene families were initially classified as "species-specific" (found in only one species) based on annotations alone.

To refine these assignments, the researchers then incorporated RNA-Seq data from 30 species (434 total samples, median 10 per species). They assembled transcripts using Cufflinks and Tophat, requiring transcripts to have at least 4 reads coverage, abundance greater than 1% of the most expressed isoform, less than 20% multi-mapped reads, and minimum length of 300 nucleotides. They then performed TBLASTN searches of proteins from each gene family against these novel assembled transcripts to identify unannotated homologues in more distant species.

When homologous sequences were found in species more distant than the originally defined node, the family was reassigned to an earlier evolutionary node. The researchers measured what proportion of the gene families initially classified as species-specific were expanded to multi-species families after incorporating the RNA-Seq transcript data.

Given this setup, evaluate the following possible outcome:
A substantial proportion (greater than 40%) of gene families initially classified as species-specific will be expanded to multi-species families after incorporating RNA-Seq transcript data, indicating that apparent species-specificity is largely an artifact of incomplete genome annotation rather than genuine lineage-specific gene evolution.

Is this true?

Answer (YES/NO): NO